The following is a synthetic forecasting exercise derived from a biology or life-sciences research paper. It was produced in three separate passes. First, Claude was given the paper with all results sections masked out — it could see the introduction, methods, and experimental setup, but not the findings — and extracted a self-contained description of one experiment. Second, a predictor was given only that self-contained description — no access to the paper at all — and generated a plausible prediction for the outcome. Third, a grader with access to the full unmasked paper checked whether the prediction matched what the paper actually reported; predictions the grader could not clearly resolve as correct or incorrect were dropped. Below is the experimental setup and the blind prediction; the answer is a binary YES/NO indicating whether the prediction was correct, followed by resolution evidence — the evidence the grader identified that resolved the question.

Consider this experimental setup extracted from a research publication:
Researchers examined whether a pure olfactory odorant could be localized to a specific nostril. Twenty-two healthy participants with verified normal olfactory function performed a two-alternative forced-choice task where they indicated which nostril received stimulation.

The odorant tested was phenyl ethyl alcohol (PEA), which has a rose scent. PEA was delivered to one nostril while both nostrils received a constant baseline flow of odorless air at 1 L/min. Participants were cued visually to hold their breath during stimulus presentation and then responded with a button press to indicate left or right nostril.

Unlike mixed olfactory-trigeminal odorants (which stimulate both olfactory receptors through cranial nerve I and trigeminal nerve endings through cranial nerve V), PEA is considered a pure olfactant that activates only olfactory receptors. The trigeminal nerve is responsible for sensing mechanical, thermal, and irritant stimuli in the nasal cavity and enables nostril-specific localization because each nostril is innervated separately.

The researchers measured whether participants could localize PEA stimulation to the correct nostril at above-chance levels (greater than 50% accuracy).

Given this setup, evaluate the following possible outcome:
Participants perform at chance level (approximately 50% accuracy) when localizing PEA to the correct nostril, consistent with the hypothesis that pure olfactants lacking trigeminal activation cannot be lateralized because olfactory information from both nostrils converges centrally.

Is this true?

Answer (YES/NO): YES